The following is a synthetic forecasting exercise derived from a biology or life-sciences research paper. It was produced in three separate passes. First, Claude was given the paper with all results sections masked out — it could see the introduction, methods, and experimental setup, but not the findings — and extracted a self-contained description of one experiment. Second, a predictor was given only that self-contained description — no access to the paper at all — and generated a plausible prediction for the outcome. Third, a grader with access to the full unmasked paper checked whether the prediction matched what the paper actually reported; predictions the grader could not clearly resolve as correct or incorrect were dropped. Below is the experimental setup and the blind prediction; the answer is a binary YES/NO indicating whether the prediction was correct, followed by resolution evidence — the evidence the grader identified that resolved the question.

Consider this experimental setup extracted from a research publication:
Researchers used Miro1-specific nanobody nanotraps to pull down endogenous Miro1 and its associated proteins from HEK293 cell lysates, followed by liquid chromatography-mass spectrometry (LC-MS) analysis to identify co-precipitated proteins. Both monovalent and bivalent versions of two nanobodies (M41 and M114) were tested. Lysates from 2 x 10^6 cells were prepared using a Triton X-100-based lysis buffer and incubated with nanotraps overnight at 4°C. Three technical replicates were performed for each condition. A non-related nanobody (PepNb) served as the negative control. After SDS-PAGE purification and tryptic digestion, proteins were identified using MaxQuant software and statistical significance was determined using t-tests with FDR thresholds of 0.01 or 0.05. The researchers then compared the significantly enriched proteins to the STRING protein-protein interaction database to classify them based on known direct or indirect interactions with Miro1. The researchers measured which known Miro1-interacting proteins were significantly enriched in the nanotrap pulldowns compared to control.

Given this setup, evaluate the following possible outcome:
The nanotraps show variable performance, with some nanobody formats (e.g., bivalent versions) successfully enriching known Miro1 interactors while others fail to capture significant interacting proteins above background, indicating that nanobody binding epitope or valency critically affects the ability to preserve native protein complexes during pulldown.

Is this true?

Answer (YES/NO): YES